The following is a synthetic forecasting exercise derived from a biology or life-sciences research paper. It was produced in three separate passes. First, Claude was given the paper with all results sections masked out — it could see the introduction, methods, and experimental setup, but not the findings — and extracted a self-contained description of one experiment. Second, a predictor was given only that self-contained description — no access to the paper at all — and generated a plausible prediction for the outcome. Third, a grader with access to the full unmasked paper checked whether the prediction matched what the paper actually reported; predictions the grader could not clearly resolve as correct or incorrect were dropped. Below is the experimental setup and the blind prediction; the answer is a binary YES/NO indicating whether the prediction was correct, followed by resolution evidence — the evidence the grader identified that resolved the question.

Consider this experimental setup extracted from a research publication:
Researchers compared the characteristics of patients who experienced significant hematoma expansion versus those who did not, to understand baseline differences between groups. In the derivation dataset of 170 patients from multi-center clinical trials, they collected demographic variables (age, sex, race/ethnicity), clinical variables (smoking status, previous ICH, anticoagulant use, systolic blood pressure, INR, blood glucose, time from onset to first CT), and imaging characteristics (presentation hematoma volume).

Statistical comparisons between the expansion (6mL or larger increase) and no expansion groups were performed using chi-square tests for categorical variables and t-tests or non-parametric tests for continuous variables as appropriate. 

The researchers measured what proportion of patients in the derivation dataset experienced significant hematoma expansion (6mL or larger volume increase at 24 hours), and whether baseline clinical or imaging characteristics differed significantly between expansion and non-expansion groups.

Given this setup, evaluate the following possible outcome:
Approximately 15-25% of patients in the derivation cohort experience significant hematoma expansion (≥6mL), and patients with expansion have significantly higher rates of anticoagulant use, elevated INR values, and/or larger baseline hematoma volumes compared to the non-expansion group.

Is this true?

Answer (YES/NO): NO